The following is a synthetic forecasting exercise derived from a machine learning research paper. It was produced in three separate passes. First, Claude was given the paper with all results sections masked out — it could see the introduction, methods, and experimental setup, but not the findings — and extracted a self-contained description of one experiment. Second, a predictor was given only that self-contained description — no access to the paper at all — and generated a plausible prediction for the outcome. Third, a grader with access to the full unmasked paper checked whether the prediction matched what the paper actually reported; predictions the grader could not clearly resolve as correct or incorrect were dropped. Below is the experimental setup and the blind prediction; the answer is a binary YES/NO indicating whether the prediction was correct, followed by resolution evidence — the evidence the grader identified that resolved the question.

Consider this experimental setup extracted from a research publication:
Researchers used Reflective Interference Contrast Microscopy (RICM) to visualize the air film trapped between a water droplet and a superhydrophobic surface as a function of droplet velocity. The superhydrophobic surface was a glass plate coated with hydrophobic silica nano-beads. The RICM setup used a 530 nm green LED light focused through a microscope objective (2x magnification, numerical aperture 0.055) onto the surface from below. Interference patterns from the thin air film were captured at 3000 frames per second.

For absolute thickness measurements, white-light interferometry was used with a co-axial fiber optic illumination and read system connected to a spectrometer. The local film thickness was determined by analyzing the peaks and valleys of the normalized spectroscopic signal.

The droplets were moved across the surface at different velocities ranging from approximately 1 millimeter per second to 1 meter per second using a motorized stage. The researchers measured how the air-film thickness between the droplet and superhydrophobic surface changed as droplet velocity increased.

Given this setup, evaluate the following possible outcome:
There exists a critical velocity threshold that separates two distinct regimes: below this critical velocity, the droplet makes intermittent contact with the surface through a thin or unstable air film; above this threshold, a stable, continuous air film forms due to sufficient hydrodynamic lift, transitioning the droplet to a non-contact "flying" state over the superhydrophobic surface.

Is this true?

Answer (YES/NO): YES